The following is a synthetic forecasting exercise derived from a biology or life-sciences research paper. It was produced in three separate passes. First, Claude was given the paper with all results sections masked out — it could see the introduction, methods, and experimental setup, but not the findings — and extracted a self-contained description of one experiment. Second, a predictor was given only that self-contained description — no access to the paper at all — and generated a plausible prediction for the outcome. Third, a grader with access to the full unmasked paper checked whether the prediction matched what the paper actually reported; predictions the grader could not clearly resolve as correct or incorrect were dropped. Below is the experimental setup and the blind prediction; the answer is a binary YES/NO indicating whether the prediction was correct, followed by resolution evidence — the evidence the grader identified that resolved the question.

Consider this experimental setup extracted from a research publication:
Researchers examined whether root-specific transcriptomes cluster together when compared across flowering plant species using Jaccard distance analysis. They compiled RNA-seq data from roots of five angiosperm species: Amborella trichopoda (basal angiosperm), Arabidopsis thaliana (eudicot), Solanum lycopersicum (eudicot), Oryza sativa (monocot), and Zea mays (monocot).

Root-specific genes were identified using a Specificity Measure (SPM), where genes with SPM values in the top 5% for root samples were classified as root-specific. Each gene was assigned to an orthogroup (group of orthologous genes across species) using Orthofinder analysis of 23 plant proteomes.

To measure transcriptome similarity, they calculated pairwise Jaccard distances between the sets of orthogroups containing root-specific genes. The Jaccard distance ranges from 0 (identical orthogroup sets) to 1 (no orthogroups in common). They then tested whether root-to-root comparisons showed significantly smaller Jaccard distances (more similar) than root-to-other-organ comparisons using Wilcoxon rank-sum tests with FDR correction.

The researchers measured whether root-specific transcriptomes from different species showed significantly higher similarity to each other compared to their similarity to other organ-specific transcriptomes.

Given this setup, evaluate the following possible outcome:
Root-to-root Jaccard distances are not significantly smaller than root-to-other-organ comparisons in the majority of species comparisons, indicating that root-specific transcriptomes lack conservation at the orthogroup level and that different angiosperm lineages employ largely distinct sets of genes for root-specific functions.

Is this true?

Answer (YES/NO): NO